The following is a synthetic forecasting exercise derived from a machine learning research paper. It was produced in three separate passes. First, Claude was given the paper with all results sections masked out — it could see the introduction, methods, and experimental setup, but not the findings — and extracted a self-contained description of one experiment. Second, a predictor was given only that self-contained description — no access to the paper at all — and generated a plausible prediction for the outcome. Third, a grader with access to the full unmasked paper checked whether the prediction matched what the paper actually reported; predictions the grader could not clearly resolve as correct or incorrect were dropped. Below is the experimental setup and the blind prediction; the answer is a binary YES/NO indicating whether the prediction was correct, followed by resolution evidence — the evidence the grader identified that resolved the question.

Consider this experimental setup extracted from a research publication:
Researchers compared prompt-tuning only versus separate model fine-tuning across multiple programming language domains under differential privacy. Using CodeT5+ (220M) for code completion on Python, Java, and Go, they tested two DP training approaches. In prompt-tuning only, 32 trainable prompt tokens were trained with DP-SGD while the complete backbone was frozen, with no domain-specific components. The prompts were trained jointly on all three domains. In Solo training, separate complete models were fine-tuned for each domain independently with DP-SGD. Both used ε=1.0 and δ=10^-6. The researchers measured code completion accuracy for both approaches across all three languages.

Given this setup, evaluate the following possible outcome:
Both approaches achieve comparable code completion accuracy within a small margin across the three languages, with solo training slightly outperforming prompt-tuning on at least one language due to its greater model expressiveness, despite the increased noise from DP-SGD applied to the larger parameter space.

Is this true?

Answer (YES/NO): NO